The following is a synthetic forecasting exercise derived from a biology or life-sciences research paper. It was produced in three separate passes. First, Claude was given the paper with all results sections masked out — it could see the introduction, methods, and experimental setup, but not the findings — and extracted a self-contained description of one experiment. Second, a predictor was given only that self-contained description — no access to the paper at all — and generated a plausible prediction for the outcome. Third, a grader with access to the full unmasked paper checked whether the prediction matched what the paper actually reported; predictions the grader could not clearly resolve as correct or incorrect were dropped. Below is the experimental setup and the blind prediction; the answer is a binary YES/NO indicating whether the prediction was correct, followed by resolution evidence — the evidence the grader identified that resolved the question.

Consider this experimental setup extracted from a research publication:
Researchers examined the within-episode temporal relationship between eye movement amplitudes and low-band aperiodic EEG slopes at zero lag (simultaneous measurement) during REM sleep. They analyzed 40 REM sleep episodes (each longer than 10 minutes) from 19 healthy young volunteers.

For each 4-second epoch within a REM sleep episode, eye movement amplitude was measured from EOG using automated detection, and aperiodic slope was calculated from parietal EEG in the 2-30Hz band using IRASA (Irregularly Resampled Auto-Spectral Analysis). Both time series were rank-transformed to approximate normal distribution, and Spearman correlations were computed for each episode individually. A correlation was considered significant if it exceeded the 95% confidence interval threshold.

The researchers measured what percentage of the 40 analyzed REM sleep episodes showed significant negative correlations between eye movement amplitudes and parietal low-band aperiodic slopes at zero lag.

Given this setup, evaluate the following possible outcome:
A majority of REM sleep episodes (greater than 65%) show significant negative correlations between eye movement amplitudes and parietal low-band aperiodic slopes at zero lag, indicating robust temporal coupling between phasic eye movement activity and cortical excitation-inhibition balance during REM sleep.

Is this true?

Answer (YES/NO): YES